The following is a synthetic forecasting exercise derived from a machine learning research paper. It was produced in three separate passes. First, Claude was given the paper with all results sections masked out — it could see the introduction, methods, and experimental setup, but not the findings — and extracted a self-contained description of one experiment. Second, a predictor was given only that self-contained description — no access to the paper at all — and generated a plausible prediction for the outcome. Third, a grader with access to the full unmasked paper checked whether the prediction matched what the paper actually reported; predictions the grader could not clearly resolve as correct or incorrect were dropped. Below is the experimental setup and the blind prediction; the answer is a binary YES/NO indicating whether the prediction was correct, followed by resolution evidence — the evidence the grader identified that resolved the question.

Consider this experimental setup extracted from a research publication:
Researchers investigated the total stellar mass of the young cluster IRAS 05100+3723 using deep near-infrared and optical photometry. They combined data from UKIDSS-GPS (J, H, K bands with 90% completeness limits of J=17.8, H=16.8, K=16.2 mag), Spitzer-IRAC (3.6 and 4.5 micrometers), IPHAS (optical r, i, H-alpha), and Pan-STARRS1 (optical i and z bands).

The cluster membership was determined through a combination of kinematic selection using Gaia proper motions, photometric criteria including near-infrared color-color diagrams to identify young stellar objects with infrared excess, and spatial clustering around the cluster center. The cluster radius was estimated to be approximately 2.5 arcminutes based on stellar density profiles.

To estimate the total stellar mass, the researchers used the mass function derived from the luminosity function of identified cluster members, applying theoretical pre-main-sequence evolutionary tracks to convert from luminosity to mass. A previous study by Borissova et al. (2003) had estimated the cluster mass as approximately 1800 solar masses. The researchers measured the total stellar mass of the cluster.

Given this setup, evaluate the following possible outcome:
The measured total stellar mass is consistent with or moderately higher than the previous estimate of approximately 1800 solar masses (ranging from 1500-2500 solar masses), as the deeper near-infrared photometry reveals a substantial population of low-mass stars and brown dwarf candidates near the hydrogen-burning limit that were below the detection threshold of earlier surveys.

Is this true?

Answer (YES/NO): NO